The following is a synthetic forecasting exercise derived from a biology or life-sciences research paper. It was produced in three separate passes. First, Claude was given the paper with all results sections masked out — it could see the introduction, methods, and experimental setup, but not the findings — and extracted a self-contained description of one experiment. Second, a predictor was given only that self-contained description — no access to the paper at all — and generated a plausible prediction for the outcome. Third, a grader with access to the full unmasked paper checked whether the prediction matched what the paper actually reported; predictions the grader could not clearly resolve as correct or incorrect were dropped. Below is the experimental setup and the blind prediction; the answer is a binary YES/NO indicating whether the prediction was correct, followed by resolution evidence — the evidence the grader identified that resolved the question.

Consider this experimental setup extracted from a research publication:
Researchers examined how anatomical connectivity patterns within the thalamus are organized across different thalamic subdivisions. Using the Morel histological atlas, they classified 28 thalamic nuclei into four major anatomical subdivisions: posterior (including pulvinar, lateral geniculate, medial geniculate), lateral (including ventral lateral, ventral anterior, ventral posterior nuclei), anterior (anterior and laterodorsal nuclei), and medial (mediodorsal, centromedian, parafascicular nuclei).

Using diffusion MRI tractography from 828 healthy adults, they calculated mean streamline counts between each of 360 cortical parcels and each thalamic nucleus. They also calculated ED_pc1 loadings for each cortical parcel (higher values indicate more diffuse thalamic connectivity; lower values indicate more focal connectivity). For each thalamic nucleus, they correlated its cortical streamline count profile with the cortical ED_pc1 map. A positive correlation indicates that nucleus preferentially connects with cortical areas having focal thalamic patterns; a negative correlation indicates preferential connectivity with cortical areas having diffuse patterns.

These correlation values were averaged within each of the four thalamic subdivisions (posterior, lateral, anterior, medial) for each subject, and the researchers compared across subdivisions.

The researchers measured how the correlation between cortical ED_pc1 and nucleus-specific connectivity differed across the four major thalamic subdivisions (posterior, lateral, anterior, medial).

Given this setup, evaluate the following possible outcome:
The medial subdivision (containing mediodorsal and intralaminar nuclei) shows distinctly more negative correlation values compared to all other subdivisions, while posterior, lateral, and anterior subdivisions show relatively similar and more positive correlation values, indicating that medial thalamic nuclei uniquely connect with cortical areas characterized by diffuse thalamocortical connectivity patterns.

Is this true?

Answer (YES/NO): NO